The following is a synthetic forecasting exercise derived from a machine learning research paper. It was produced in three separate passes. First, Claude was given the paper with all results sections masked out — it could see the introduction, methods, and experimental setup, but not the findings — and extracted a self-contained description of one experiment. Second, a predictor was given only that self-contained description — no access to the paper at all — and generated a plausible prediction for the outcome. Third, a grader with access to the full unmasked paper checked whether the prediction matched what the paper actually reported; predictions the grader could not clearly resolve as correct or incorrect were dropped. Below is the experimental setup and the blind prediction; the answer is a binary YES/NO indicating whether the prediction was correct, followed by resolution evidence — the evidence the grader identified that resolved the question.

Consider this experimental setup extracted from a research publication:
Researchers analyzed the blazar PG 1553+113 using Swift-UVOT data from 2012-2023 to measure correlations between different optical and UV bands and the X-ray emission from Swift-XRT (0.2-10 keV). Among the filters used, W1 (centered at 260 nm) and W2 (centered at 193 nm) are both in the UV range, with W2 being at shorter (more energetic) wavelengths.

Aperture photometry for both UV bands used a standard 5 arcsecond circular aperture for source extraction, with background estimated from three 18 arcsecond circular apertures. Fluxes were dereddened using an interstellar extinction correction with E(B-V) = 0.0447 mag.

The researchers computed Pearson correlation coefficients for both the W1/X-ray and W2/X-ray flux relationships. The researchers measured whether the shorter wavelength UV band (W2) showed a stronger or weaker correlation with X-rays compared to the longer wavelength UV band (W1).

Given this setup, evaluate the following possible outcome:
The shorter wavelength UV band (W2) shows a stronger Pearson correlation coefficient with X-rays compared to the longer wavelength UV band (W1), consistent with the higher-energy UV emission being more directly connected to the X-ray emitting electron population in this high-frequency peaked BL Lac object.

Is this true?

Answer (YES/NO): YES